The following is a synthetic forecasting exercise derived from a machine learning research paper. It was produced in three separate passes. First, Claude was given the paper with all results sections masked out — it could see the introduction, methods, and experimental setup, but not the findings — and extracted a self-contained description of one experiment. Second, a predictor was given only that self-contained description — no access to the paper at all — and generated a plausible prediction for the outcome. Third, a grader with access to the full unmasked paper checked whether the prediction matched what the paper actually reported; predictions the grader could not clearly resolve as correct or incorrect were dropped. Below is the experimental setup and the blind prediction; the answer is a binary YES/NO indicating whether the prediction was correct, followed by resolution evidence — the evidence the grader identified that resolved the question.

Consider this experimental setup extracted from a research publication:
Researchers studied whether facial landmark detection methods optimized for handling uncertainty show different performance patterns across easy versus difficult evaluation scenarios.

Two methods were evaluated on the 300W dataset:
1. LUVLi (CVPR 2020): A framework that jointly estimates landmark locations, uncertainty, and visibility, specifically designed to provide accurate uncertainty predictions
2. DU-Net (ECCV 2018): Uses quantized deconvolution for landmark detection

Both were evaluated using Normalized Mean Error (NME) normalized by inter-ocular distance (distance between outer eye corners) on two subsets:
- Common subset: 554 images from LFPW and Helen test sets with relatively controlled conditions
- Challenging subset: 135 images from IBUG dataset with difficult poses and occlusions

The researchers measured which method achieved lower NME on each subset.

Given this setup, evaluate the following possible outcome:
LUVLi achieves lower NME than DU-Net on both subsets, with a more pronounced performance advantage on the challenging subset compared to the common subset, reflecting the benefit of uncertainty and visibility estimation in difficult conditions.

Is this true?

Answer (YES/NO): NO